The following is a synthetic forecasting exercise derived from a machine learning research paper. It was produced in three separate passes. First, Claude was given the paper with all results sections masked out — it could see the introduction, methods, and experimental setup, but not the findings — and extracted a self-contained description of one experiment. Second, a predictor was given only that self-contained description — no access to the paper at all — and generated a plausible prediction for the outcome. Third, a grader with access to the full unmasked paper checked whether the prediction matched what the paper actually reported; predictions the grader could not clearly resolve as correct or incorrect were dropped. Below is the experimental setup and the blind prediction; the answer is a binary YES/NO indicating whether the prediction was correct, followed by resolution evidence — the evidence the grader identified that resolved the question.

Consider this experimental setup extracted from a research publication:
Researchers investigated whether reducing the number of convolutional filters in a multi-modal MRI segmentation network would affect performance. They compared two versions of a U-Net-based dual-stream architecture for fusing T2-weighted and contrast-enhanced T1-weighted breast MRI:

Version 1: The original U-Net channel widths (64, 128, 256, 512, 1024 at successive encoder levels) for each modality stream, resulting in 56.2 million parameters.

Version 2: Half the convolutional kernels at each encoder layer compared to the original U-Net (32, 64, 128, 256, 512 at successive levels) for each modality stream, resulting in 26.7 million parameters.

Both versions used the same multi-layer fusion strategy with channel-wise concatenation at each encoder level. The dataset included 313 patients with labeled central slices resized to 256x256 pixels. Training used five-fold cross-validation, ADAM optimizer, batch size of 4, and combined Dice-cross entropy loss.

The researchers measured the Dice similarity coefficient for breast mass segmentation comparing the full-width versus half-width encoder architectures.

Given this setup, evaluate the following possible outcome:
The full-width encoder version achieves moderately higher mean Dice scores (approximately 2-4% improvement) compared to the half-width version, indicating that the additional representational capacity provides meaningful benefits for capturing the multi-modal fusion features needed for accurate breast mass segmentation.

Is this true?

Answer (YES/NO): NO